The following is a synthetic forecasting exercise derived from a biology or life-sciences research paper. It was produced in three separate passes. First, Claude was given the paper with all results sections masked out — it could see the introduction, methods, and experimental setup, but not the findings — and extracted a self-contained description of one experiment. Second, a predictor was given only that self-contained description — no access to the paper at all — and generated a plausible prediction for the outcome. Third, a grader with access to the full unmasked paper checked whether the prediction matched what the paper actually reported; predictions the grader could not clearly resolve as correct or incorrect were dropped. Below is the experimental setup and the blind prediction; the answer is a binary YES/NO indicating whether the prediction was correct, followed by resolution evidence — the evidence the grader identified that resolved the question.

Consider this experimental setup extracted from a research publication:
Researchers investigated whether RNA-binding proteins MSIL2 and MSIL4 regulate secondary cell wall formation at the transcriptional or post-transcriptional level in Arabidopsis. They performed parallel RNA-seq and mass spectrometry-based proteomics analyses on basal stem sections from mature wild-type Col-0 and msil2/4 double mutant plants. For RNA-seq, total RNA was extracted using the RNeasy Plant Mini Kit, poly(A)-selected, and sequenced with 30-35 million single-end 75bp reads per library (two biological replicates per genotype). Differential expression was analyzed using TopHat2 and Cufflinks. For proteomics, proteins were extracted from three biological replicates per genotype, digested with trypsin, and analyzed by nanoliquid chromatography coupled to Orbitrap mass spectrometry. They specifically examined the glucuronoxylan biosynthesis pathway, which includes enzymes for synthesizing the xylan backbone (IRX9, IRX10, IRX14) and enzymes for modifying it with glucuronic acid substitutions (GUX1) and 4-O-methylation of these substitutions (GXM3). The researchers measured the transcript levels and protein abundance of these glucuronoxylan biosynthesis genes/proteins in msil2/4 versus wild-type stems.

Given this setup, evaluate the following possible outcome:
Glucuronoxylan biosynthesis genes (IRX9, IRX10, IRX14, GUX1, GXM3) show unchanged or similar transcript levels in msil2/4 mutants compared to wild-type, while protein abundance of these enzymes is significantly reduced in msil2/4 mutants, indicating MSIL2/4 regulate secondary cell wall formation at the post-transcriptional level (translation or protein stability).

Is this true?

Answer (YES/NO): NO